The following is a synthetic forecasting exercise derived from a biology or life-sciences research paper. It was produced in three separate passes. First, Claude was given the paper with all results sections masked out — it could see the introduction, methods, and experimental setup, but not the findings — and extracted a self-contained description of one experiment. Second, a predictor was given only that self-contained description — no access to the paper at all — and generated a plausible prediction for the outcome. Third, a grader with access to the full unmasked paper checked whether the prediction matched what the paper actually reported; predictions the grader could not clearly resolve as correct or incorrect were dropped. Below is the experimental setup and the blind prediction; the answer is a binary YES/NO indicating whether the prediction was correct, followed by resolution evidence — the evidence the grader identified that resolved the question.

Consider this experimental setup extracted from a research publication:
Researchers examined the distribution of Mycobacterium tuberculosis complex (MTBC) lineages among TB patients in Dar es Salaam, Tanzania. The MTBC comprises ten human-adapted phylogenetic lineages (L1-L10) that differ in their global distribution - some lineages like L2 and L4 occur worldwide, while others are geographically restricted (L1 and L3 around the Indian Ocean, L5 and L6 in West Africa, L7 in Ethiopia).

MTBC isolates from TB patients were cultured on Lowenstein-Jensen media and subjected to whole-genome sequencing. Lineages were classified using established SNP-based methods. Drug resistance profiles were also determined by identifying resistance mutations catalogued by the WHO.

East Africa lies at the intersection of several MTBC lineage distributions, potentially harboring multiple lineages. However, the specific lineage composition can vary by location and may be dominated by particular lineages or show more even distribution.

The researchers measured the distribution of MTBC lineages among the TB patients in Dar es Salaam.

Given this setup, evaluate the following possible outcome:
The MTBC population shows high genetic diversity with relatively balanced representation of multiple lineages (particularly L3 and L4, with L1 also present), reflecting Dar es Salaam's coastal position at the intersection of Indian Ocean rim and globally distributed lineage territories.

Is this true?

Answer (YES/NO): NO